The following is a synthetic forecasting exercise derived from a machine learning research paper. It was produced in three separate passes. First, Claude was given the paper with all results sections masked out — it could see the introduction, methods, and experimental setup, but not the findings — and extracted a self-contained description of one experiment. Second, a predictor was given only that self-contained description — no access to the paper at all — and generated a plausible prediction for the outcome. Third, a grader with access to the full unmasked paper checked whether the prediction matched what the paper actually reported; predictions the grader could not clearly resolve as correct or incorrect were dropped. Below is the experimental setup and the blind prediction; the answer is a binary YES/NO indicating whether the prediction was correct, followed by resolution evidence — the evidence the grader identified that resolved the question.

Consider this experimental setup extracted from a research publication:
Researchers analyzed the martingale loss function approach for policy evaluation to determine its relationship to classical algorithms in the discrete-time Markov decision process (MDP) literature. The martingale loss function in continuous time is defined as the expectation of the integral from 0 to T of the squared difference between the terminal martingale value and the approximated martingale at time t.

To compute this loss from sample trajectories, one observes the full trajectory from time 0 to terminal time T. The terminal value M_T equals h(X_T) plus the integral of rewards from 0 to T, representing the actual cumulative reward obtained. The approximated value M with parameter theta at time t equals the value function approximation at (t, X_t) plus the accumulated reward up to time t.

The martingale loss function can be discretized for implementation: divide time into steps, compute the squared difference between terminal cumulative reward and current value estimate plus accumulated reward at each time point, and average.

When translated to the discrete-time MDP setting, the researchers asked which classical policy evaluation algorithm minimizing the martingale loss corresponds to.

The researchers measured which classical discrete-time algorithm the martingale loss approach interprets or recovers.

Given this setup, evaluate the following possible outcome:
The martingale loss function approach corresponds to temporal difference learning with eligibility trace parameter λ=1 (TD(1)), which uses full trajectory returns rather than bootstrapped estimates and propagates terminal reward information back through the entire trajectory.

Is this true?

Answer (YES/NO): NO